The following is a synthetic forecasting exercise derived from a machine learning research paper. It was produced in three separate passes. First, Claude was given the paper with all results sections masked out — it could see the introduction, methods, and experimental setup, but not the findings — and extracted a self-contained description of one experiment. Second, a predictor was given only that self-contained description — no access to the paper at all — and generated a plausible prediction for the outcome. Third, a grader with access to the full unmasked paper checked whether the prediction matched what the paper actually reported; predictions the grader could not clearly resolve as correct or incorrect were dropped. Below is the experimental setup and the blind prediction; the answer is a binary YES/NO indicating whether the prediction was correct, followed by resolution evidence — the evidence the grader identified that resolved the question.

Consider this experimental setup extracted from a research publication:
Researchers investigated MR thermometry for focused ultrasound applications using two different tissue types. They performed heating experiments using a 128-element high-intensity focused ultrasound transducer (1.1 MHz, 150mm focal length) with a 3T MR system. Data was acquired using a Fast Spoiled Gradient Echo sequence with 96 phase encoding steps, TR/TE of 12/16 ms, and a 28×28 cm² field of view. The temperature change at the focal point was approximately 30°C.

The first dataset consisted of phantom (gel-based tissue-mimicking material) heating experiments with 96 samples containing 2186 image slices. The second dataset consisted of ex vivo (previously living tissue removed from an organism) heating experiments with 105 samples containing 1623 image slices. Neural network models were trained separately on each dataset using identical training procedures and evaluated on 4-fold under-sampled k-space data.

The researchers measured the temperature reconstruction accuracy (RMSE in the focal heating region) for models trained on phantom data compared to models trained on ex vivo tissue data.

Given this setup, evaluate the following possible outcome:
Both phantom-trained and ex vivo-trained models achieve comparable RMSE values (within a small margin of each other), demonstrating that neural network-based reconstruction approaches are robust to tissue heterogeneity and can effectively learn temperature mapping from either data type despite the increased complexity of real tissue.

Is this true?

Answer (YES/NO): NO